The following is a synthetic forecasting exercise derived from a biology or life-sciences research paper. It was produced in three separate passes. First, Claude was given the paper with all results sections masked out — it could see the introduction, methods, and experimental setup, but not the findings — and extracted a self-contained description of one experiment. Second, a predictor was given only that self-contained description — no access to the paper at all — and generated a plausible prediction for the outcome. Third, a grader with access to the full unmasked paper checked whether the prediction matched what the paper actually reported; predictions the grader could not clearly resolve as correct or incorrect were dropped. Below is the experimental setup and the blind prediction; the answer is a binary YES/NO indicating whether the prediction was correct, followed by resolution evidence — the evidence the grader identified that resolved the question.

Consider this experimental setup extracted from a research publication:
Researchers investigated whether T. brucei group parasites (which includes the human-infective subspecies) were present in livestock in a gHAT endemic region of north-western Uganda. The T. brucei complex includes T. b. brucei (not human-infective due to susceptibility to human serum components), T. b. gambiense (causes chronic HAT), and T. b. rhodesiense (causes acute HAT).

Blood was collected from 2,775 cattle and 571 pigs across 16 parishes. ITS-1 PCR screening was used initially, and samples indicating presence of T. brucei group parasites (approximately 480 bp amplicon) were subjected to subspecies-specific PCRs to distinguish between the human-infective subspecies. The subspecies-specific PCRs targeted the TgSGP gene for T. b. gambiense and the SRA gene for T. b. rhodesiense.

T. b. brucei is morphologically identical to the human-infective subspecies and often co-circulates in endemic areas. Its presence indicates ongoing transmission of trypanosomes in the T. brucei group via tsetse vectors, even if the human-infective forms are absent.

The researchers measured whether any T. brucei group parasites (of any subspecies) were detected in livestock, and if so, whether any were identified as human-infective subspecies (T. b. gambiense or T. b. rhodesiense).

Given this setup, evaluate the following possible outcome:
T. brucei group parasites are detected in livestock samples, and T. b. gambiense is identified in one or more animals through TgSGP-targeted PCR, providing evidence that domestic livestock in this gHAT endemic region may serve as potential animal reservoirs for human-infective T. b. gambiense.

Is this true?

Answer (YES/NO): NO